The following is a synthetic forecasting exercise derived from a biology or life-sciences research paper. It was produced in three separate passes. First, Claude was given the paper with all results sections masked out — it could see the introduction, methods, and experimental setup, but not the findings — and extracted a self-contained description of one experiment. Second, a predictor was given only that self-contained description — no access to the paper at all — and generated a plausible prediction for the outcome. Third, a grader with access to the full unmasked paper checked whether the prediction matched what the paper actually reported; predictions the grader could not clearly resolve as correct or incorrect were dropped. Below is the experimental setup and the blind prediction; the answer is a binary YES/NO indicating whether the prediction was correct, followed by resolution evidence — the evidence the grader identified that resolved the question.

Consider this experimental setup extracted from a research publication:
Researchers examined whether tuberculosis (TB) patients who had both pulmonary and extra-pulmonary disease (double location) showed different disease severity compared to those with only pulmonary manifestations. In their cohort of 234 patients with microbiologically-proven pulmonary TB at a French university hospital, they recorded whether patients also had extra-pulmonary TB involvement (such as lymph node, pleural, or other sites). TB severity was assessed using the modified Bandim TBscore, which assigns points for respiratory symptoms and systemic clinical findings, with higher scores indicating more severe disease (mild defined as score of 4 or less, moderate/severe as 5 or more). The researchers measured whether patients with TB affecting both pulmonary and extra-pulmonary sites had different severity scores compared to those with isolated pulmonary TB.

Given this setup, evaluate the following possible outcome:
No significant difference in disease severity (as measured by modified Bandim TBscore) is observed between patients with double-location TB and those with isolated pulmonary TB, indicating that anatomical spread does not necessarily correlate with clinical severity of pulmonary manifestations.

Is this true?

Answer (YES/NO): YES